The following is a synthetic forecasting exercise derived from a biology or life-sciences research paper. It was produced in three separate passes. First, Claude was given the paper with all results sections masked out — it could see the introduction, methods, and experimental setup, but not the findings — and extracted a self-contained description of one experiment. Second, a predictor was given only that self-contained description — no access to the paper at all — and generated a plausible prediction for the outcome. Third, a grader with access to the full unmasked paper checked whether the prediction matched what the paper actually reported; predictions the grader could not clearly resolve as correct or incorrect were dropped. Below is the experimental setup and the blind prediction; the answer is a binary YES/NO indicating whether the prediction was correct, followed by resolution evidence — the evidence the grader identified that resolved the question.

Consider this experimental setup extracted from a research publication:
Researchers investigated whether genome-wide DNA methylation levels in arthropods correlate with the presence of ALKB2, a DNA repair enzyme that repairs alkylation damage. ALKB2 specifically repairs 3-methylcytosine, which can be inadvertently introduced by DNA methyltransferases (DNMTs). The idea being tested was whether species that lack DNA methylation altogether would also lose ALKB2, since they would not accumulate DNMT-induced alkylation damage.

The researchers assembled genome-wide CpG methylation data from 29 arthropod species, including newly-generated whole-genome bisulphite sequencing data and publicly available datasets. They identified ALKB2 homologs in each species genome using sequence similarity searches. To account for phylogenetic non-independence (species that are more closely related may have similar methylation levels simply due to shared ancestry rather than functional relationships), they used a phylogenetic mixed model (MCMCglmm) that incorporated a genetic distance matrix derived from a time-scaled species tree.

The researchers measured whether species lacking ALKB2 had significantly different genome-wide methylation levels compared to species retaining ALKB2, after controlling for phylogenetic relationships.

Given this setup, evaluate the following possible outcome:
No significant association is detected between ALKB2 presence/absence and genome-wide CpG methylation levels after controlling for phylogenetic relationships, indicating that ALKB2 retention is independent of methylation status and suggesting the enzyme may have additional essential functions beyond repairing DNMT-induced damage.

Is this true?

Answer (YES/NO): NO